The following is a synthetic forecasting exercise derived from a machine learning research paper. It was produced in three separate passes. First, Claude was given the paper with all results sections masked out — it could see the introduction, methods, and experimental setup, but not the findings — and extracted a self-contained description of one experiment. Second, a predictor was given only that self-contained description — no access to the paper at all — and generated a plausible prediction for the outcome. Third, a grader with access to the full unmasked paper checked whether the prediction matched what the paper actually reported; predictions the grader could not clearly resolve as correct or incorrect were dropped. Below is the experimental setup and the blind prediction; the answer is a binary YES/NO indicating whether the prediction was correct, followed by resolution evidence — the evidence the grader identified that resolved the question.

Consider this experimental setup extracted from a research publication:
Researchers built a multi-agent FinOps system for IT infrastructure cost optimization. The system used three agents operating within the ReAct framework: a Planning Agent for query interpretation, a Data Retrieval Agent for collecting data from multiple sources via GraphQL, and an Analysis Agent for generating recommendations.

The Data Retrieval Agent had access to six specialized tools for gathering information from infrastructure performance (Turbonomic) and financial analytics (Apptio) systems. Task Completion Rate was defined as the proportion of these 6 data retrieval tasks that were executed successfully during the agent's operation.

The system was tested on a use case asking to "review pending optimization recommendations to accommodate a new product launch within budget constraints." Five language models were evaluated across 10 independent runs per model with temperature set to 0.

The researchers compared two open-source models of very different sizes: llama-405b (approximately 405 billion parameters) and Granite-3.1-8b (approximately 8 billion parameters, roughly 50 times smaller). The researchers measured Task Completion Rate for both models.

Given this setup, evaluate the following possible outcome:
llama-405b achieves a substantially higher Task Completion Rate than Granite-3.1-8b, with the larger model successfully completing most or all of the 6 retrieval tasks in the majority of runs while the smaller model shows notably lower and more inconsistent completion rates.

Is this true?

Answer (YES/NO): NO